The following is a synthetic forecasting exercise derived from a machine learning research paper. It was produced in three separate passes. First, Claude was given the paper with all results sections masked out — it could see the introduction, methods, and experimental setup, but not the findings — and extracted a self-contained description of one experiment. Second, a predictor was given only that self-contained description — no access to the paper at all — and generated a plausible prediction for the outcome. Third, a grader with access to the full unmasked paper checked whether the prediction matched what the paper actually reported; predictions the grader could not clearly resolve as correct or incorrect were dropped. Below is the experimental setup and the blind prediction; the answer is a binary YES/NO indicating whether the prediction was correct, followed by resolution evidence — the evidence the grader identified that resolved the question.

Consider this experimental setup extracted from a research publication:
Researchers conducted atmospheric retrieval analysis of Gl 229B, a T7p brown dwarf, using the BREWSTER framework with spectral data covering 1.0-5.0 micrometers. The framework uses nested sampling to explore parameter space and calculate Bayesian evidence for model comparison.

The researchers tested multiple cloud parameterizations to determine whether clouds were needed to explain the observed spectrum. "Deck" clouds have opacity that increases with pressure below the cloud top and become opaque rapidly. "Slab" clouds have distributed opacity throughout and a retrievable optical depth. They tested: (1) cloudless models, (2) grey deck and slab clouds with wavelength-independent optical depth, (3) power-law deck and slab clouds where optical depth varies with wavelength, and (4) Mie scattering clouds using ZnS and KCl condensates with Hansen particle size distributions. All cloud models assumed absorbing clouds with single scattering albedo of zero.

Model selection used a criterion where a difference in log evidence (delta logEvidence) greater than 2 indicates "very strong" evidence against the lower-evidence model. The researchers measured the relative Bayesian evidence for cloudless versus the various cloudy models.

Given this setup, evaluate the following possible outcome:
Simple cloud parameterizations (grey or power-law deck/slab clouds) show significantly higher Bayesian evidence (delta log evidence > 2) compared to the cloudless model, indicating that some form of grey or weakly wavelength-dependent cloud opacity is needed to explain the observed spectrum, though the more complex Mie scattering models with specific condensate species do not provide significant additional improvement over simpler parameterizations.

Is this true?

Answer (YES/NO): NO